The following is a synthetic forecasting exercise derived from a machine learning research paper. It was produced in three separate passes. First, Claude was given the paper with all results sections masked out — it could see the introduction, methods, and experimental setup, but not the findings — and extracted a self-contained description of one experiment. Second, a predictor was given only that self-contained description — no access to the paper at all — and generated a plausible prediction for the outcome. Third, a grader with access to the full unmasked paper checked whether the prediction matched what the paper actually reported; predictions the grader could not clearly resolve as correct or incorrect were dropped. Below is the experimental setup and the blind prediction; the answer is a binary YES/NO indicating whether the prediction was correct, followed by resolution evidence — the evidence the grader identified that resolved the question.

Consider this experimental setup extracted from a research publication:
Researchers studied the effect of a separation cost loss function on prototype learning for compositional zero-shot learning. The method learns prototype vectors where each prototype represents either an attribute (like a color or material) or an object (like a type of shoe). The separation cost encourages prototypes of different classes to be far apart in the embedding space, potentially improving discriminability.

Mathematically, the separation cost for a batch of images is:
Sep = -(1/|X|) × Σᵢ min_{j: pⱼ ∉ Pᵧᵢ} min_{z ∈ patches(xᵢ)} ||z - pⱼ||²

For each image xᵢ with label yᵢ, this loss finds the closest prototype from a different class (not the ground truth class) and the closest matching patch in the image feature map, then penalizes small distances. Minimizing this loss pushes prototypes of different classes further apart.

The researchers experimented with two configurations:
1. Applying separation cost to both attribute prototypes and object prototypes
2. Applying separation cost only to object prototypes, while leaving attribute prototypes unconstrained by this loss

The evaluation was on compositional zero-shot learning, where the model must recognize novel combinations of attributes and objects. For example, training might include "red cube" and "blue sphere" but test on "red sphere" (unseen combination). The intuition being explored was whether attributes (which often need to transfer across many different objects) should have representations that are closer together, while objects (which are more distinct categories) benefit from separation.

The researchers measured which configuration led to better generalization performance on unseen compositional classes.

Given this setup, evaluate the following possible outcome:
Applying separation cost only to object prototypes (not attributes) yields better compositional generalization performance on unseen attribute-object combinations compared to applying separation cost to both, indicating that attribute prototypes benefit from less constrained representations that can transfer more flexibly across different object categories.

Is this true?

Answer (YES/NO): YES